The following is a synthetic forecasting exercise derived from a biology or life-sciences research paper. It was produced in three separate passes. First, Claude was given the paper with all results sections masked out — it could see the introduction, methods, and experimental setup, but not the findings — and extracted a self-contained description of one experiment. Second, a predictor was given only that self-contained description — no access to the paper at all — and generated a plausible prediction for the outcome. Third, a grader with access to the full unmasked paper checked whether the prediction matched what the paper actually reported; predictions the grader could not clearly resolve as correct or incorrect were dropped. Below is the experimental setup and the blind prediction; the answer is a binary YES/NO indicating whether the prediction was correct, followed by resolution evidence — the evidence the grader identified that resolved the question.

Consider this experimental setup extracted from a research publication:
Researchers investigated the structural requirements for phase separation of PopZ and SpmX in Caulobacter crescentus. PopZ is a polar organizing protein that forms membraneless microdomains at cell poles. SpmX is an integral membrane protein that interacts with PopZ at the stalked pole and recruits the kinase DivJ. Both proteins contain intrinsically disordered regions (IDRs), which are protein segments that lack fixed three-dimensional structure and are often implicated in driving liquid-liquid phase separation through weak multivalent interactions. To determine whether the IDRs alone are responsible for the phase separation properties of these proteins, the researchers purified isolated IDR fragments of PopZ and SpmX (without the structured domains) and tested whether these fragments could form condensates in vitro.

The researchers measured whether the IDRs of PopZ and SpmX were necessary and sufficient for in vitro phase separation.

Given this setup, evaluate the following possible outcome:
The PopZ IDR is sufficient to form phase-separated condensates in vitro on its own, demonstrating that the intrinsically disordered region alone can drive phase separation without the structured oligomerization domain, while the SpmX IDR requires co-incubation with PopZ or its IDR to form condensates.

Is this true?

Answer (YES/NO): NO